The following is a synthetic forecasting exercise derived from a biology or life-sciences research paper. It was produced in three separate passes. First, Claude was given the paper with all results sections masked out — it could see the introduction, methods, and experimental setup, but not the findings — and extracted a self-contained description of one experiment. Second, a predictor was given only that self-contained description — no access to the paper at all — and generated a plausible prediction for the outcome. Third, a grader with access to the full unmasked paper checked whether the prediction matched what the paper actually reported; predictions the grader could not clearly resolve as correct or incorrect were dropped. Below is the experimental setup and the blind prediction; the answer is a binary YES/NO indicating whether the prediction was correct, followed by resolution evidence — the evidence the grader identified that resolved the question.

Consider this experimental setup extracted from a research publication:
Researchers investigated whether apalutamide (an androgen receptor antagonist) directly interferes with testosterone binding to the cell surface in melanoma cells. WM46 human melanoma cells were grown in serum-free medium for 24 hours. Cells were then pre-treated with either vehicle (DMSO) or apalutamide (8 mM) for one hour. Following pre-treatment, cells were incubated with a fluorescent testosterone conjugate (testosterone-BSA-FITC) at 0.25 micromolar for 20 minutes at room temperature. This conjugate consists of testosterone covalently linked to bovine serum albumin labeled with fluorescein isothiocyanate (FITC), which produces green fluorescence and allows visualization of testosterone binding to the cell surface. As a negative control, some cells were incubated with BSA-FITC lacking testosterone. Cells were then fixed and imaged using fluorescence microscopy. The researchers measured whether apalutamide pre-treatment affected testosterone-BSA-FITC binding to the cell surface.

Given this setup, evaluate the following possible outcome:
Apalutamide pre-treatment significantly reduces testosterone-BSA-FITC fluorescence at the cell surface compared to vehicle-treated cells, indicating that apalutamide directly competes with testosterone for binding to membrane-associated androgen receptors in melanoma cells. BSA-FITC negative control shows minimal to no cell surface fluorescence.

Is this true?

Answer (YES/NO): YES